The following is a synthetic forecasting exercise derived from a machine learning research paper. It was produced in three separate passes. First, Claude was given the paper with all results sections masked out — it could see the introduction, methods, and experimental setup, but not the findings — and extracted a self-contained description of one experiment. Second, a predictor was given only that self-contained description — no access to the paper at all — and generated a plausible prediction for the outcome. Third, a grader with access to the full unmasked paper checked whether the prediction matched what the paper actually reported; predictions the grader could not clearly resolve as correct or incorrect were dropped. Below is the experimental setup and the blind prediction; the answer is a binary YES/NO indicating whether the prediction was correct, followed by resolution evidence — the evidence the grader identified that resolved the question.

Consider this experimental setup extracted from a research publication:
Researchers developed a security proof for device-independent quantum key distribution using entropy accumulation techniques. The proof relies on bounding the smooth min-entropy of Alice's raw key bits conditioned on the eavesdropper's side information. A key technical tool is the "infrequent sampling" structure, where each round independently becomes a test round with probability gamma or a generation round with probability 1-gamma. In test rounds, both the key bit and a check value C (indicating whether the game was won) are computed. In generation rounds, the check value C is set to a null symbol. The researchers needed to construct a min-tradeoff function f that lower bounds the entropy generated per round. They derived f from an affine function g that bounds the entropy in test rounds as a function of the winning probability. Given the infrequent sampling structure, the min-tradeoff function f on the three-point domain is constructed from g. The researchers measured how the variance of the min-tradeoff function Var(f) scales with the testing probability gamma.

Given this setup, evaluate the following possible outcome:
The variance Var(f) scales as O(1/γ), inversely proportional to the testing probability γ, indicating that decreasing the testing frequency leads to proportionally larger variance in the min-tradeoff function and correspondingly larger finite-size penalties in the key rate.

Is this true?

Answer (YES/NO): YES